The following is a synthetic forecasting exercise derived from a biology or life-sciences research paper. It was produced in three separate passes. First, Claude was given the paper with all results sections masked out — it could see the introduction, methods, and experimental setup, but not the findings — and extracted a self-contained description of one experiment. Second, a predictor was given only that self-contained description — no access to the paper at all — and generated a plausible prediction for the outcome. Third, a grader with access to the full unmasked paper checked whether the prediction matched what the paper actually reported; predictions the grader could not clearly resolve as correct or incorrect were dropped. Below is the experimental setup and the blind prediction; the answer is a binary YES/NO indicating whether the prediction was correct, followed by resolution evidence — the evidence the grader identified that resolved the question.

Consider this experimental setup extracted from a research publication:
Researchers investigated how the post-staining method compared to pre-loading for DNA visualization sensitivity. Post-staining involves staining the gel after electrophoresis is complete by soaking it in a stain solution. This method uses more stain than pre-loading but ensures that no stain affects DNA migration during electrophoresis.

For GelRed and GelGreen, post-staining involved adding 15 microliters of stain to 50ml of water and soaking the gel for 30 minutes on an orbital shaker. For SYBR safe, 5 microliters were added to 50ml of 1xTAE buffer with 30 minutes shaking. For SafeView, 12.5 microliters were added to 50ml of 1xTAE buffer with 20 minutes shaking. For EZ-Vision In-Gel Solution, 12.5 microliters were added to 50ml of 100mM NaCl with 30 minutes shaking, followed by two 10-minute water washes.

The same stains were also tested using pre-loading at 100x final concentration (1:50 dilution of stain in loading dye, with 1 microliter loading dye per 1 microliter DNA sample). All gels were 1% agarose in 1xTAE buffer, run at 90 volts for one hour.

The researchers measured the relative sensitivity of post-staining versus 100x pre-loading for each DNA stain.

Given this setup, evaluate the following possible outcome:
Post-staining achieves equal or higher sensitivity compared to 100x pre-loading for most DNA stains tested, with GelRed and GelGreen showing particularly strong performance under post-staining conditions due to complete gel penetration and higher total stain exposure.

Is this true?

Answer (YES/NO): YES